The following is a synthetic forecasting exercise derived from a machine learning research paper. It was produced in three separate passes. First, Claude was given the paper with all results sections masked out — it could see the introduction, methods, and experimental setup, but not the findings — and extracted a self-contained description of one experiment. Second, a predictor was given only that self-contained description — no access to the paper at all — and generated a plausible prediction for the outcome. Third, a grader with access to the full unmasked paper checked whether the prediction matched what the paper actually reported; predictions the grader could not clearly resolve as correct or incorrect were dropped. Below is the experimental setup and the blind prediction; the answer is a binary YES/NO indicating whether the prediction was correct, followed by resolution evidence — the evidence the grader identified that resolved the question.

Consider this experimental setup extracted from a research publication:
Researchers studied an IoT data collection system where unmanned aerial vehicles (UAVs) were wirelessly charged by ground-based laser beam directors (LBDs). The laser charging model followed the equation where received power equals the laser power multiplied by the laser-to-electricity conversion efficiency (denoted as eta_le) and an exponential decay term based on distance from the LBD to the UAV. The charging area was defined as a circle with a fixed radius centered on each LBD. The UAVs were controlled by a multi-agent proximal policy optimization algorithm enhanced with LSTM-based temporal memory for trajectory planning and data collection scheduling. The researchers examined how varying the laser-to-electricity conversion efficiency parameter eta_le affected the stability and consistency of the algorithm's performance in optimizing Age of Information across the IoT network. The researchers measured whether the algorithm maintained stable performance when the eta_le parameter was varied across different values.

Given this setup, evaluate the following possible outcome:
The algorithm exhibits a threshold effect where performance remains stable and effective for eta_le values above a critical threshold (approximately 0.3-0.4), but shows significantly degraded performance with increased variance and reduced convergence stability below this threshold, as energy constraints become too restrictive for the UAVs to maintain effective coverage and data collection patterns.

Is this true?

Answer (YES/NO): NO